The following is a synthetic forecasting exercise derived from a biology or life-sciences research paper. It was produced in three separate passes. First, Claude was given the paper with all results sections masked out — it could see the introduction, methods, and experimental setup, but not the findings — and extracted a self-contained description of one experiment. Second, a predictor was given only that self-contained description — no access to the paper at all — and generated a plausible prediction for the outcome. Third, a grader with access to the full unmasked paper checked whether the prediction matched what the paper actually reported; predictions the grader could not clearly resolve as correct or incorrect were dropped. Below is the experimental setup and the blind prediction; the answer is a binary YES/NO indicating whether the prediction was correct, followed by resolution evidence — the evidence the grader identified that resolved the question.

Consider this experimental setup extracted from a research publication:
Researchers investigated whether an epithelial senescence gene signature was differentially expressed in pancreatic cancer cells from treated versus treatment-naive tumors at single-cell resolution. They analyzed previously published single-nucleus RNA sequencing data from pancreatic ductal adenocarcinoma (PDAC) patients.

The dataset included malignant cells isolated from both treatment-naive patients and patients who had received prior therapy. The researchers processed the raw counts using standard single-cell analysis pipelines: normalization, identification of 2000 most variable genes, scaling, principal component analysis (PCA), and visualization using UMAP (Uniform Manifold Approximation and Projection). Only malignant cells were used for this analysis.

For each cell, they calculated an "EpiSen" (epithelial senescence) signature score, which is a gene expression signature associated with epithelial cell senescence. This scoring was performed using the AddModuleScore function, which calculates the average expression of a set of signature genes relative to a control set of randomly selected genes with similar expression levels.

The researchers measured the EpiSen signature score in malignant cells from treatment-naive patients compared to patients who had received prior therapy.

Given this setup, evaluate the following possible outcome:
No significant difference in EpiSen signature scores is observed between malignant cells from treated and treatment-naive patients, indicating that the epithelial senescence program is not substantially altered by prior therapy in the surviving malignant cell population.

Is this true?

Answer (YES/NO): NO